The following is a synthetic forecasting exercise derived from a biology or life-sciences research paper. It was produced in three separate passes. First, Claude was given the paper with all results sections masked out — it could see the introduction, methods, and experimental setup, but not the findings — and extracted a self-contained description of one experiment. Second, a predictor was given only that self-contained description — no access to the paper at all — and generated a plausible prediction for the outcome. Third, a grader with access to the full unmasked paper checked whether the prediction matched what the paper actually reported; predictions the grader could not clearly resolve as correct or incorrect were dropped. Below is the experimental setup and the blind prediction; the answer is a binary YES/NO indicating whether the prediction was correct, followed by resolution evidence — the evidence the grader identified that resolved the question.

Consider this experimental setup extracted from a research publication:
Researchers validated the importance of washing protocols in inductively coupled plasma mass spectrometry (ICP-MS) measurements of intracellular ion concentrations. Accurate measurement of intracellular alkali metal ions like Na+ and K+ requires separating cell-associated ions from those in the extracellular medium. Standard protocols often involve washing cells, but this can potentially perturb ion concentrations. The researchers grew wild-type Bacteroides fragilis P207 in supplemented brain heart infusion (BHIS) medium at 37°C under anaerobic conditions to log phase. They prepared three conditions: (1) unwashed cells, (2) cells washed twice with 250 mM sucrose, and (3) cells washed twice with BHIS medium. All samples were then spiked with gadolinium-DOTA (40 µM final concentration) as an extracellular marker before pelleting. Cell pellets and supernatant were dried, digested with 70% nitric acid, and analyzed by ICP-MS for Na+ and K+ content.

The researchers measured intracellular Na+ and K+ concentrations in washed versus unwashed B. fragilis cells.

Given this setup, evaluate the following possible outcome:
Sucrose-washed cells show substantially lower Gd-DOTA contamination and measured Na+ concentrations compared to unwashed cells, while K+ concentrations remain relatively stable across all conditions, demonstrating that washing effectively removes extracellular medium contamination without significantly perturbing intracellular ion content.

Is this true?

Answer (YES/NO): NO